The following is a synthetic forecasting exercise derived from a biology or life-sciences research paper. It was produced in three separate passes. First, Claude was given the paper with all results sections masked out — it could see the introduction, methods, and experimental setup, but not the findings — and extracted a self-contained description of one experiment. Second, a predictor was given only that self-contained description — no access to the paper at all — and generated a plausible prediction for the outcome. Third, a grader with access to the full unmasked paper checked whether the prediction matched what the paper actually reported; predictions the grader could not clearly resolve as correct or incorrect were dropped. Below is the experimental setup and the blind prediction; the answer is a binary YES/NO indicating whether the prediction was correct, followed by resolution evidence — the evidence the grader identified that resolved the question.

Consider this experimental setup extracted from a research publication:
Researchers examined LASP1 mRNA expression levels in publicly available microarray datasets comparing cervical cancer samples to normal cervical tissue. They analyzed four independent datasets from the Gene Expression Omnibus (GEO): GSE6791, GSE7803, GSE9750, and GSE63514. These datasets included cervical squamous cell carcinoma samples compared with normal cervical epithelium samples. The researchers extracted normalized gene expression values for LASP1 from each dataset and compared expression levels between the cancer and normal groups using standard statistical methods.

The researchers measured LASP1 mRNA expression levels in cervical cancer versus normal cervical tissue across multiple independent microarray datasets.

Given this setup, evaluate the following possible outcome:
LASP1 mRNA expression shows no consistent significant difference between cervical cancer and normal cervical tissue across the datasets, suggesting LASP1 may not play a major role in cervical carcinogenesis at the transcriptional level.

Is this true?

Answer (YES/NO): NO